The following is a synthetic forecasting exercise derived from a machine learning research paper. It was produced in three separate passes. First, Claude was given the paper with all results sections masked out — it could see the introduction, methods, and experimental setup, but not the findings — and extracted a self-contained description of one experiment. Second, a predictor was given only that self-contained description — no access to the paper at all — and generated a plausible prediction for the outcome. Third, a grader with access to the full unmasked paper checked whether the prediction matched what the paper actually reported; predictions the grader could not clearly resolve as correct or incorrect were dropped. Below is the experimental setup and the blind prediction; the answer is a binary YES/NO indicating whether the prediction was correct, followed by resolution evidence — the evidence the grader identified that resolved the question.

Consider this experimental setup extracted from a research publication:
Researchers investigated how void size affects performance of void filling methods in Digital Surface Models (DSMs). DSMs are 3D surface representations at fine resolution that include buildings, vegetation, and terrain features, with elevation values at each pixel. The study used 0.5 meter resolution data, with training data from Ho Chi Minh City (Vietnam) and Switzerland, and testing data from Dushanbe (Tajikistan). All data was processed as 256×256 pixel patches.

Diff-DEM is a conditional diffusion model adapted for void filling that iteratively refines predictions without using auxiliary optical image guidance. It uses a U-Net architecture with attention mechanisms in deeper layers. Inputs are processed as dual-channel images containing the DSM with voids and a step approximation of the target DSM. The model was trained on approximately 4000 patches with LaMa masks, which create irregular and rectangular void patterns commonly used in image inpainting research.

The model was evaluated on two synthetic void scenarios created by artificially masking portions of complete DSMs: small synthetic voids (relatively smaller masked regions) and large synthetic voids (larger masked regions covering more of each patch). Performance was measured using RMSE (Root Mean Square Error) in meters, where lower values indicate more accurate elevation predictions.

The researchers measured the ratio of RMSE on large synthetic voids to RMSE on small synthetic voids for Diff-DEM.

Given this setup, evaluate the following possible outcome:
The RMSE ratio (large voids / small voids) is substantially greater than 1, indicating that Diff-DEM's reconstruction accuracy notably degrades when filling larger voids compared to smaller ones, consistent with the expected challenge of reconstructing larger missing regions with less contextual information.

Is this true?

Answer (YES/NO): YES